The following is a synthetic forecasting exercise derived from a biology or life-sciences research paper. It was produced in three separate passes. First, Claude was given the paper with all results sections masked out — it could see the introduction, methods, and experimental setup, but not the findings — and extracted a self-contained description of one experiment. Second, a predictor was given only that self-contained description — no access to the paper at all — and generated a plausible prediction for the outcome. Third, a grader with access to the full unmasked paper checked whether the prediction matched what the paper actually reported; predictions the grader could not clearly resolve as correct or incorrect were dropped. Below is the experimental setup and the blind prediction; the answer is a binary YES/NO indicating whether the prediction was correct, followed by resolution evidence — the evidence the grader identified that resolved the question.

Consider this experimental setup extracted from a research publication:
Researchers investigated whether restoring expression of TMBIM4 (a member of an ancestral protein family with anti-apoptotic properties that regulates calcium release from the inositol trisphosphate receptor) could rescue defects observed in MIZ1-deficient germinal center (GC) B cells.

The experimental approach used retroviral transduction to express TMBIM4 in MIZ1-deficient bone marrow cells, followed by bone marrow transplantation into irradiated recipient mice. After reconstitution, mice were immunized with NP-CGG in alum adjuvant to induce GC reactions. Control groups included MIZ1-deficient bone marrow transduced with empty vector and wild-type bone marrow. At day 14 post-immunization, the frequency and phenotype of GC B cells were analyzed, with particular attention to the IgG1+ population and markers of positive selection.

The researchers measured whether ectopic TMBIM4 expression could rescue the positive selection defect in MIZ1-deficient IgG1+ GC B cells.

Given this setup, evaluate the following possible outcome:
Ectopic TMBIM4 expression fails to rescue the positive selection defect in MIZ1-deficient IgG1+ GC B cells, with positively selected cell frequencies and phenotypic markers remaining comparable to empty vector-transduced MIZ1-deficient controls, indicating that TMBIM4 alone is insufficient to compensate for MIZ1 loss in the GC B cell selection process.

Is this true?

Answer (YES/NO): NO